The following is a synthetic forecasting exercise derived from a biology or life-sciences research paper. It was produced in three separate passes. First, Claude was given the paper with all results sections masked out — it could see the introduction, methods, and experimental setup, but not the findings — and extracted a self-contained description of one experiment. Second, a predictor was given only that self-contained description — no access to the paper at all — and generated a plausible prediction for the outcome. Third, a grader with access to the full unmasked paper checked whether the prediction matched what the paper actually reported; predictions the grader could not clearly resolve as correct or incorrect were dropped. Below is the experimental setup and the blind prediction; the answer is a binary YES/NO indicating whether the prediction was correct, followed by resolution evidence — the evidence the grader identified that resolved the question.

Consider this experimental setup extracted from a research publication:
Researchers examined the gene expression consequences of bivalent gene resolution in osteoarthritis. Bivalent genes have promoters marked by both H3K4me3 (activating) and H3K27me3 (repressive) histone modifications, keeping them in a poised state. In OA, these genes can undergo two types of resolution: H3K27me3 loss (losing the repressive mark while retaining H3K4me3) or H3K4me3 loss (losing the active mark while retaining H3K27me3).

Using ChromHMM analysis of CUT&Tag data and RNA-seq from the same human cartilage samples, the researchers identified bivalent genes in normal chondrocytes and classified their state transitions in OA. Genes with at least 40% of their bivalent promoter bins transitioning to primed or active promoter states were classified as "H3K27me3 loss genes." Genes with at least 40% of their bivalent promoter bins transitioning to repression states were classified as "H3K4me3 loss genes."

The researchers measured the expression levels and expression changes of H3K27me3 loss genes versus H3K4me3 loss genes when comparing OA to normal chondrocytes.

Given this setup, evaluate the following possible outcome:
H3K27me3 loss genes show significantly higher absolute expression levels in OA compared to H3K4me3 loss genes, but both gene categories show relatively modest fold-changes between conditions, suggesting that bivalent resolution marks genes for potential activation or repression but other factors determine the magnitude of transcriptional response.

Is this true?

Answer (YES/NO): NO